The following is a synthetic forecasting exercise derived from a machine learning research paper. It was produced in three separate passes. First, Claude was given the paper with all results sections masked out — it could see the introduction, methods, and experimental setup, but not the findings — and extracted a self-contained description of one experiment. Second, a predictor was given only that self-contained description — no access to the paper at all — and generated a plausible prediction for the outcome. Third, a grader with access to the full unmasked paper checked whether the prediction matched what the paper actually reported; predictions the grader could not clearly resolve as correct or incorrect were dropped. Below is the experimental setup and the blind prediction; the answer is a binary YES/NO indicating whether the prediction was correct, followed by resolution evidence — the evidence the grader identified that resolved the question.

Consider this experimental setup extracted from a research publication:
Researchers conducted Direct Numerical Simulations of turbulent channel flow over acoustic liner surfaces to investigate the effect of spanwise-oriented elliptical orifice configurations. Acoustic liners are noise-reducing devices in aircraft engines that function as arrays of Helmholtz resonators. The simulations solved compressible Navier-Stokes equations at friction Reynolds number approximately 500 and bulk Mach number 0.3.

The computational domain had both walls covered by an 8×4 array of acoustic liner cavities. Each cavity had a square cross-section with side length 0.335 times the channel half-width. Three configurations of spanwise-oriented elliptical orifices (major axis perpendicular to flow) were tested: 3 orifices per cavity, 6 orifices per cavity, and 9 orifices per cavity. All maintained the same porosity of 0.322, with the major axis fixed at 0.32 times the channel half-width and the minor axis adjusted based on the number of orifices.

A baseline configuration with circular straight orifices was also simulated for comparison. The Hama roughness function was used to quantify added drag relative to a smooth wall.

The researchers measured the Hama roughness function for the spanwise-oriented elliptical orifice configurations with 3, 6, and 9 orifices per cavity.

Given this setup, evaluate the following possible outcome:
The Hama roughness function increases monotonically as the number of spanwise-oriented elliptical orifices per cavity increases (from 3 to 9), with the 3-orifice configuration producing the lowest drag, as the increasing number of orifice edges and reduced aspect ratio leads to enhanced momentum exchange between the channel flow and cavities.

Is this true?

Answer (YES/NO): NO